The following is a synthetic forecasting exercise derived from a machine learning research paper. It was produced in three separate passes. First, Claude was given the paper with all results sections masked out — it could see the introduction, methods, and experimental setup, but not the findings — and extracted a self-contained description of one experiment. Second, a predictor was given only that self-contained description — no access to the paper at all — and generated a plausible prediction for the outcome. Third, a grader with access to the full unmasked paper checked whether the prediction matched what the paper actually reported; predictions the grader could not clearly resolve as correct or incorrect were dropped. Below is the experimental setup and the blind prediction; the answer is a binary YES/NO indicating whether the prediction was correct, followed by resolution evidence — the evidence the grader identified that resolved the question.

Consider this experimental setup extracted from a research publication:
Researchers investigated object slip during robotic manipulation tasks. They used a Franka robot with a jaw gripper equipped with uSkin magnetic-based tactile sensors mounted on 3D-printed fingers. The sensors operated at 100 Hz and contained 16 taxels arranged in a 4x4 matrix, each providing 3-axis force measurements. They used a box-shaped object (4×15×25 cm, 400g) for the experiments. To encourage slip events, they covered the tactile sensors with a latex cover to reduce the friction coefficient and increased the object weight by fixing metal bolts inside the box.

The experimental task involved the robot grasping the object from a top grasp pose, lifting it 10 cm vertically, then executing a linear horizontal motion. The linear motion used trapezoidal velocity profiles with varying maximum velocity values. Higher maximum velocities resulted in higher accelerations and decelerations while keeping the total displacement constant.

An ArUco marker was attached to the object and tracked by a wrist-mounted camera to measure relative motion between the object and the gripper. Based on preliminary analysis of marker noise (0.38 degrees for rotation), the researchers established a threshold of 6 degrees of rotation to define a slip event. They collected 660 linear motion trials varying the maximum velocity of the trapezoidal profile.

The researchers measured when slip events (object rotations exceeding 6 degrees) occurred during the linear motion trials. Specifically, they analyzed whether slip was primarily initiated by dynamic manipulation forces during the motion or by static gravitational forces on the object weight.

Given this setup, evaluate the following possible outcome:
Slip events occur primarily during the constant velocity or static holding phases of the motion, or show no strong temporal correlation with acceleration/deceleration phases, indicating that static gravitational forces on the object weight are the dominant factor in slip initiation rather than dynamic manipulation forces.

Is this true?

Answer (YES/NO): NO